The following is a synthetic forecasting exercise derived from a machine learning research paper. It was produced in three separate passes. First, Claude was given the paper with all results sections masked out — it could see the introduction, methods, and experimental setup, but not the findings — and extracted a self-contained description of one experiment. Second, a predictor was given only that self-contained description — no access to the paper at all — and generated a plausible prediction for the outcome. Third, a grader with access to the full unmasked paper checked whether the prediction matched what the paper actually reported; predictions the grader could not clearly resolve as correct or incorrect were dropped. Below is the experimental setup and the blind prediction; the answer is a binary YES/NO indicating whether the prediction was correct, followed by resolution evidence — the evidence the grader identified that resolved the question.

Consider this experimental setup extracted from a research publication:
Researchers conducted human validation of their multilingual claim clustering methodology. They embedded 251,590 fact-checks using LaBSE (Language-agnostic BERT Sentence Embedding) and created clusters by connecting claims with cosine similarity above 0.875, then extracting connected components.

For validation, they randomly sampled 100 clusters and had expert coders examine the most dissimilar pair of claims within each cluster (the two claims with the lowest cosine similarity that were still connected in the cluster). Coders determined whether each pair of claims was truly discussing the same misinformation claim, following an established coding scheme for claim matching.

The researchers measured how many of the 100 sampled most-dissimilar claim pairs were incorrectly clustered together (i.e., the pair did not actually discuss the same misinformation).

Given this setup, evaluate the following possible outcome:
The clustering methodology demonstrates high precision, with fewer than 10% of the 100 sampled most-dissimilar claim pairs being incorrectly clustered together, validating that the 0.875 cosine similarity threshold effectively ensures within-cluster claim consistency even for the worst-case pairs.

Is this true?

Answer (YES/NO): YES